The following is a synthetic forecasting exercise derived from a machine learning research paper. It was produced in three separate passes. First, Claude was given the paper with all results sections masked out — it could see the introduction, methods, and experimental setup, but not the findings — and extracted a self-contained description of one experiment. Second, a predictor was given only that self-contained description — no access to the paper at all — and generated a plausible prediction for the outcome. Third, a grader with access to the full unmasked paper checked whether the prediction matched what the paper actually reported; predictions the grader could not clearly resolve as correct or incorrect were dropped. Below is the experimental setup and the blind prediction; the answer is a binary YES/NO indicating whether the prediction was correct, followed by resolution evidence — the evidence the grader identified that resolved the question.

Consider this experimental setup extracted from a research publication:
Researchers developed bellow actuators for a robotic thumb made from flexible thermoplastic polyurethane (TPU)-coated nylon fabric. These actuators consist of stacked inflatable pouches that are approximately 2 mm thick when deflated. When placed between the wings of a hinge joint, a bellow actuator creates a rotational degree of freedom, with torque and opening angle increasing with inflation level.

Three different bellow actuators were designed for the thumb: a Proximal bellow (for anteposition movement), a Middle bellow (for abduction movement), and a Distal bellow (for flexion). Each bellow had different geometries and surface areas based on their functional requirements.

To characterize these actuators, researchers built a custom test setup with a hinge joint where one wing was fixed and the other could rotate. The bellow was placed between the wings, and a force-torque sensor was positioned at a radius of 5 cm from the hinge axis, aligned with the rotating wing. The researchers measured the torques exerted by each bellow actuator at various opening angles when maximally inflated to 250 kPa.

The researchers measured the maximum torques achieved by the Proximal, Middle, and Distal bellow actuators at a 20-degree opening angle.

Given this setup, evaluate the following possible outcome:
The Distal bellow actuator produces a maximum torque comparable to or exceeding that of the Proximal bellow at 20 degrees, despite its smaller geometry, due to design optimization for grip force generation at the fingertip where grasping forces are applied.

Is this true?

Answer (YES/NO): NO